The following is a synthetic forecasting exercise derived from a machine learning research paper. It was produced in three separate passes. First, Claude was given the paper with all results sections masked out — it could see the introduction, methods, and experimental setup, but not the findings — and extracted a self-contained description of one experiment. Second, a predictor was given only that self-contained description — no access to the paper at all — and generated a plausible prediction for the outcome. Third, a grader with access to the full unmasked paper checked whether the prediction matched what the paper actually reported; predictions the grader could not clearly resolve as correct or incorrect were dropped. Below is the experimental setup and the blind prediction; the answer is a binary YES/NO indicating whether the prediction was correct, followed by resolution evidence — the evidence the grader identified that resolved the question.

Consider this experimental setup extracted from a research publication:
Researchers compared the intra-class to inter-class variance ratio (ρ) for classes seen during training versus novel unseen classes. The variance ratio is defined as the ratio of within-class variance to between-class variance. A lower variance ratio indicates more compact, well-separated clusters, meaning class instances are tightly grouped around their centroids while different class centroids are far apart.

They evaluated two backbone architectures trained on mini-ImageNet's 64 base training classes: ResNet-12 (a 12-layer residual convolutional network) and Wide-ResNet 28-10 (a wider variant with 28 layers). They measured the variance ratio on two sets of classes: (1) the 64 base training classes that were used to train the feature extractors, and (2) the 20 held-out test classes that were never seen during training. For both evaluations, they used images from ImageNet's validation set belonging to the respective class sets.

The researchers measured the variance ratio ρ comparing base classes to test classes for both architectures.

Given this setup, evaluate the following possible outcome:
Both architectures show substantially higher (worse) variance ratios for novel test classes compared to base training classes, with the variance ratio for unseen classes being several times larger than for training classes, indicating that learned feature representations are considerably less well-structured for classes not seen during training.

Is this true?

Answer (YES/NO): NO